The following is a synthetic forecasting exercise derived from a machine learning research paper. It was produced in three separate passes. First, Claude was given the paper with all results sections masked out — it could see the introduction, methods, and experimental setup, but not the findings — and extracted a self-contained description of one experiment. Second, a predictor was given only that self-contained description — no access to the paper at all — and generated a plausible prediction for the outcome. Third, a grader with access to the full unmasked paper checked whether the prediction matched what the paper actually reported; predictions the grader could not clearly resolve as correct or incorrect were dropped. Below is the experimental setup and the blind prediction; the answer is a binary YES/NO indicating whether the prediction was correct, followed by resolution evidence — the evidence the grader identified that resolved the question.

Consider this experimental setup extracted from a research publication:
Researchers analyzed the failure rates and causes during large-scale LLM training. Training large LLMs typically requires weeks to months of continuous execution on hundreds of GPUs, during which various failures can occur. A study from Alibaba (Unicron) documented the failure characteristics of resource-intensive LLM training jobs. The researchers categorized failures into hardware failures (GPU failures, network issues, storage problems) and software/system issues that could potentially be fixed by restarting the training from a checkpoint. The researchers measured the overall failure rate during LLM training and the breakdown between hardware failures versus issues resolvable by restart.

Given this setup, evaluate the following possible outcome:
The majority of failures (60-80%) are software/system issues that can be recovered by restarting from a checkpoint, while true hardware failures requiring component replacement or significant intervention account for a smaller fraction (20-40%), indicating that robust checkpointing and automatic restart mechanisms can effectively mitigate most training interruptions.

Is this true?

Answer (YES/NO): YES